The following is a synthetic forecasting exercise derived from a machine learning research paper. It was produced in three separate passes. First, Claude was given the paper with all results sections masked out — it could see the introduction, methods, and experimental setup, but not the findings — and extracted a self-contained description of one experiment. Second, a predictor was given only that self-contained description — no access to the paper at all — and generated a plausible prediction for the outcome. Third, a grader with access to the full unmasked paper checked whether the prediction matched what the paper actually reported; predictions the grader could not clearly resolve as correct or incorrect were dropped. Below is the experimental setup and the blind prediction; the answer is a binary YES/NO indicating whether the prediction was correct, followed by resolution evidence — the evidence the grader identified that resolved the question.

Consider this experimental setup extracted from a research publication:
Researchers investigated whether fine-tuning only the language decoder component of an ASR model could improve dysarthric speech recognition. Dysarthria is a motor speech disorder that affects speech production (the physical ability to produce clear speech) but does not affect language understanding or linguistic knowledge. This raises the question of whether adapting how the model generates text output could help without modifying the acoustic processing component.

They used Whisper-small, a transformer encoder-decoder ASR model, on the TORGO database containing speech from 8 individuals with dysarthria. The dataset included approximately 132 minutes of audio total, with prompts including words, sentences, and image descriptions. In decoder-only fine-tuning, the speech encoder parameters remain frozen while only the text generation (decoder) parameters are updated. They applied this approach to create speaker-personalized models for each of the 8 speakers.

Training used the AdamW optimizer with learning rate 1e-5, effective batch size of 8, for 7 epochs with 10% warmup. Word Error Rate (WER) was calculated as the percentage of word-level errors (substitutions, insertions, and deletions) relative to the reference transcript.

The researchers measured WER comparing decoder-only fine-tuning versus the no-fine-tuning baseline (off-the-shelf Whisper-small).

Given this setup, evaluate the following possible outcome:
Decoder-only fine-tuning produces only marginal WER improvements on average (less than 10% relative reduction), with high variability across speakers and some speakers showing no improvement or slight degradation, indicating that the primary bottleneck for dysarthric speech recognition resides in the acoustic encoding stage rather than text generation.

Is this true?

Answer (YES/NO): NO